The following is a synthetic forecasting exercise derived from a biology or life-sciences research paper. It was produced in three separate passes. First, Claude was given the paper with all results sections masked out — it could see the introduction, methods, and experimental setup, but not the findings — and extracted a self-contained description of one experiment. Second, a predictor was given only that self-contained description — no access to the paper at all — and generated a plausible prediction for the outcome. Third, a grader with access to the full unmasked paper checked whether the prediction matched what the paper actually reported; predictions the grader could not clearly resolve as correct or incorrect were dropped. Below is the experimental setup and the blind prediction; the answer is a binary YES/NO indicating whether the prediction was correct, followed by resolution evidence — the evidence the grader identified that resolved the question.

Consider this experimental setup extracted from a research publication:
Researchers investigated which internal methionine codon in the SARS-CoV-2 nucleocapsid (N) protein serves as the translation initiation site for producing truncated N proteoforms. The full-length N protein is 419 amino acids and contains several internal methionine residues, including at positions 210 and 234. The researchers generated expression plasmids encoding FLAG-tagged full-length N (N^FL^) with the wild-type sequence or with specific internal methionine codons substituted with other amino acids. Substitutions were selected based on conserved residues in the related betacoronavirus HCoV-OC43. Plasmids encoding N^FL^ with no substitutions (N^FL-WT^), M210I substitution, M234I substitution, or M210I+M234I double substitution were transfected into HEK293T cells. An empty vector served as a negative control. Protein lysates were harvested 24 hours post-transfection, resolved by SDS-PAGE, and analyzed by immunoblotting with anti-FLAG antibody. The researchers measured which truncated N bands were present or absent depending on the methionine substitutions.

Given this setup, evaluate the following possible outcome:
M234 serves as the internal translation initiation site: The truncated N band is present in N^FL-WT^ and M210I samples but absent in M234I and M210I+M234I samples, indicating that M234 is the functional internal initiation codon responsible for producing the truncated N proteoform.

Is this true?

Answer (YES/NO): NO